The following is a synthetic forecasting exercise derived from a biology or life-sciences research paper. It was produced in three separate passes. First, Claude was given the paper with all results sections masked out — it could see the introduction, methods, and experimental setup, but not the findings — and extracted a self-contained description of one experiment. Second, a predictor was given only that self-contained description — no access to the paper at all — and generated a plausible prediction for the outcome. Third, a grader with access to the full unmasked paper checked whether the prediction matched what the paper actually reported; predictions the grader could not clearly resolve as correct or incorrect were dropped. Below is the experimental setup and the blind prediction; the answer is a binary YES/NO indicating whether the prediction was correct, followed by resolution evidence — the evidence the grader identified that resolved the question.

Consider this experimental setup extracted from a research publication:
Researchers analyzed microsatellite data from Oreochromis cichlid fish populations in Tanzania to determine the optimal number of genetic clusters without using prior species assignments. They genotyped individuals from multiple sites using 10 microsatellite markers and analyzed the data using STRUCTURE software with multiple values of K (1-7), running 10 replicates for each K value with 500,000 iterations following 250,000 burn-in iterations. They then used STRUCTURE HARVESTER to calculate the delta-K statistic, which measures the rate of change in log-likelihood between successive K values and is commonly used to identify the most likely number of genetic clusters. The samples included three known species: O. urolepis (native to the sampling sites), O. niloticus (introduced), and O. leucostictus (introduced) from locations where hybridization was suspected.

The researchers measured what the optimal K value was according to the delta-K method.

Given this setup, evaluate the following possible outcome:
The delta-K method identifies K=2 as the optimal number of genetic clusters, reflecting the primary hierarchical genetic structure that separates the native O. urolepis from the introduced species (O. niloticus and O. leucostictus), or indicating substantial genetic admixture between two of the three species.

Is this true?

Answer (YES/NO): YES